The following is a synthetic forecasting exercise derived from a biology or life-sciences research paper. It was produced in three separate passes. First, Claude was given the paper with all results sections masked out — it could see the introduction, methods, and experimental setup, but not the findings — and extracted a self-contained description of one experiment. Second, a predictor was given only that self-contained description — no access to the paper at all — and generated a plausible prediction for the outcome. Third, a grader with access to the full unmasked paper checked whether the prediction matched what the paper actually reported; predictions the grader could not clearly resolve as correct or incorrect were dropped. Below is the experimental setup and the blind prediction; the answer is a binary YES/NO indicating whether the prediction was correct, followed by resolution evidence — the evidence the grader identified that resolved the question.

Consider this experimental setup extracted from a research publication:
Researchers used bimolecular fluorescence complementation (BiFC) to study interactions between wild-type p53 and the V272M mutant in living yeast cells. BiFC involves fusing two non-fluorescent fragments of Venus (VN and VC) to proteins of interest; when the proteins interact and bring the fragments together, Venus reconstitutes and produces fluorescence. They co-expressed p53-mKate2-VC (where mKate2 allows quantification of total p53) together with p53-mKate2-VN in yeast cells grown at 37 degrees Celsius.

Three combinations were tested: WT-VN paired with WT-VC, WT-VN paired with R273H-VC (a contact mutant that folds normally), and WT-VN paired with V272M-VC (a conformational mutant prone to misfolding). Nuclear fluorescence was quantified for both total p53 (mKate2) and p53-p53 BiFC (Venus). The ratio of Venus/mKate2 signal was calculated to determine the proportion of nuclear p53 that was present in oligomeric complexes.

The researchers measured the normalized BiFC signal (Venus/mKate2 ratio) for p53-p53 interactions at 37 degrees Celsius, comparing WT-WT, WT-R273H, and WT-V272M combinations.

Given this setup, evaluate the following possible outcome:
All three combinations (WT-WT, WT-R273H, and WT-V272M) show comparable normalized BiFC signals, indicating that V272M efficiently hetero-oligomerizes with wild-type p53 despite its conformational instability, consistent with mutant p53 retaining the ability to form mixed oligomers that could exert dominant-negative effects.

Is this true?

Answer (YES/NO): NO